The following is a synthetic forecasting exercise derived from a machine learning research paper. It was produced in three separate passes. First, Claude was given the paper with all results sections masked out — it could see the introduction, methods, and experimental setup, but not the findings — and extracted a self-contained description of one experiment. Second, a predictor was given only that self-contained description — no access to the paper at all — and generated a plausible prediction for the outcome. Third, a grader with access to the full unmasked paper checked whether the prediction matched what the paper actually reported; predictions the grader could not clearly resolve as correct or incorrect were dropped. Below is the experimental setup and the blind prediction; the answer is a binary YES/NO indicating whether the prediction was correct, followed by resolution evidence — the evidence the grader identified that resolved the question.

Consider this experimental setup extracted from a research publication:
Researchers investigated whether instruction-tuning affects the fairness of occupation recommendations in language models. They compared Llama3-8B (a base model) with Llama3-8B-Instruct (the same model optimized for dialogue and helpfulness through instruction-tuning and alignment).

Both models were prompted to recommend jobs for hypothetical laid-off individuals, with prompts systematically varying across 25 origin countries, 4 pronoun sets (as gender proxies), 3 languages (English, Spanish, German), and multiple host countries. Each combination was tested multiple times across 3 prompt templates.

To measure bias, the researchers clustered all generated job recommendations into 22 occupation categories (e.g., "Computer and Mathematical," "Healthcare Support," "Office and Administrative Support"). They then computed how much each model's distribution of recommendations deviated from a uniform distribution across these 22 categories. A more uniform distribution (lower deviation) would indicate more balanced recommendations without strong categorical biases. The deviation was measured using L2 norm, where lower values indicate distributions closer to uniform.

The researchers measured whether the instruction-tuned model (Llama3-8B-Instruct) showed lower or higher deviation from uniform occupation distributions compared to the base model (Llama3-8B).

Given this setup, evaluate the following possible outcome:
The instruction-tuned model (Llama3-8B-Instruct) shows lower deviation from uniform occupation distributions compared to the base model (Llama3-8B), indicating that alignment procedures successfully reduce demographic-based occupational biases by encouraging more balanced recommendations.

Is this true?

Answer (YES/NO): YES